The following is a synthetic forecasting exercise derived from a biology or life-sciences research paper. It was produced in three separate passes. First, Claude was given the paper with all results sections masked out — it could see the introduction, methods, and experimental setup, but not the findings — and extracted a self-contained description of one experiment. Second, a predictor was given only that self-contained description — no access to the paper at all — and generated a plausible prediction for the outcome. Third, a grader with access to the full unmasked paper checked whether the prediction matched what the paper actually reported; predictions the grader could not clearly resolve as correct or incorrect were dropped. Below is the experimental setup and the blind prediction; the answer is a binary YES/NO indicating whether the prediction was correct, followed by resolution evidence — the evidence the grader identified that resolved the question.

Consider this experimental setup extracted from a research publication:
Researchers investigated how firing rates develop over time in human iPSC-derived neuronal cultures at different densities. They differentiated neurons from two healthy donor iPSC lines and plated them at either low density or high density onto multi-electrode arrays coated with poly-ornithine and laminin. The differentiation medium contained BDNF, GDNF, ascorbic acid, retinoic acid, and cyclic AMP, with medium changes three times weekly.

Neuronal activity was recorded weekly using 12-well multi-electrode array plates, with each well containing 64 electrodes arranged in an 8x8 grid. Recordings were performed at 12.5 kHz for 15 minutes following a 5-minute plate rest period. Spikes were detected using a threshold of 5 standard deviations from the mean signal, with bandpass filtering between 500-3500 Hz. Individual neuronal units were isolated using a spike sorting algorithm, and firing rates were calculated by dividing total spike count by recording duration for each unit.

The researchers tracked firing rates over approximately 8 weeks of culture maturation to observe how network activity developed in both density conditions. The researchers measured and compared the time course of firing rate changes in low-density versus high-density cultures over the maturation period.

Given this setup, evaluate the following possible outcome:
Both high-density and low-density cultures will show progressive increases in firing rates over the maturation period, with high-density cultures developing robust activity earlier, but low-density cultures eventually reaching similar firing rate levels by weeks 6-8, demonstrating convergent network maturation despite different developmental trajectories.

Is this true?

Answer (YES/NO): NO